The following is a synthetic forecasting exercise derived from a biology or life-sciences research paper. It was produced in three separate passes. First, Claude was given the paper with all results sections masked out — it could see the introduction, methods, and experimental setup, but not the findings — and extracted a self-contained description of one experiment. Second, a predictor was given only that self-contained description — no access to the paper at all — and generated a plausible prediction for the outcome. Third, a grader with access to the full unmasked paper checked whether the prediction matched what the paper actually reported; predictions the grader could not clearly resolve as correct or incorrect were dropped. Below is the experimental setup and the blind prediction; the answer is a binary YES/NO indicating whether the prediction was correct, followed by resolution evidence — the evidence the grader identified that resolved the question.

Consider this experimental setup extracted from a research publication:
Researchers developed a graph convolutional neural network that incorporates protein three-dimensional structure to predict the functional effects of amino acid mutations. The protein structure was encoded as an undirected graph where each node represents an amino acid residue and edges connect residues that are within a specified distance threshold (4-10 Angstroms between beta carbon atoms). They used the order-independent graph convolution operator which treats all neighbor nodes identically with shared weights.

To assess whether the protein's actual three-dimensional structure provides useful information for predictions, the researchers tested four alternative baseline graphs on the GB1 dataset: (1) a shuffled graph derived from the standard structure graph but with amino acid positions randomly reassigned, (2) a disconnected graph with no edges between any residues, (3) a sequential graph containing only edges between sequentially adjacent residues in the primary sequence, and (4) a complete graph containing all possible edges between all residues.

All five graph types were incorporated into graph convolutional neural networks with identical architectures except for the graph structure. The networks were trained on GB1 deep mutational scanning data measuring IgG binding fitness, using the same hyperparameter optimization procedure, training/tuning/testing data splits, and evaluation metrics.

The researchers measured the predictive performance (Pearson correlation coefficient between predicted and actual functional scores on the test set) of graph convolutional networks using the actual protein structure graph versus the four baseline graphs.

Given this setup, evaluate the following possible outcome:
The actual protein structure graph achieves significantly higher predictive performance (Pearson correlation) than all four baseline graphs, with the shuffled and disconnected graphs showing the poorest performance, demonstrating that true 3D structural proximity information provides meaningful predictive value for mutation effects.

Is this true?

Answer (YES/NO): NO